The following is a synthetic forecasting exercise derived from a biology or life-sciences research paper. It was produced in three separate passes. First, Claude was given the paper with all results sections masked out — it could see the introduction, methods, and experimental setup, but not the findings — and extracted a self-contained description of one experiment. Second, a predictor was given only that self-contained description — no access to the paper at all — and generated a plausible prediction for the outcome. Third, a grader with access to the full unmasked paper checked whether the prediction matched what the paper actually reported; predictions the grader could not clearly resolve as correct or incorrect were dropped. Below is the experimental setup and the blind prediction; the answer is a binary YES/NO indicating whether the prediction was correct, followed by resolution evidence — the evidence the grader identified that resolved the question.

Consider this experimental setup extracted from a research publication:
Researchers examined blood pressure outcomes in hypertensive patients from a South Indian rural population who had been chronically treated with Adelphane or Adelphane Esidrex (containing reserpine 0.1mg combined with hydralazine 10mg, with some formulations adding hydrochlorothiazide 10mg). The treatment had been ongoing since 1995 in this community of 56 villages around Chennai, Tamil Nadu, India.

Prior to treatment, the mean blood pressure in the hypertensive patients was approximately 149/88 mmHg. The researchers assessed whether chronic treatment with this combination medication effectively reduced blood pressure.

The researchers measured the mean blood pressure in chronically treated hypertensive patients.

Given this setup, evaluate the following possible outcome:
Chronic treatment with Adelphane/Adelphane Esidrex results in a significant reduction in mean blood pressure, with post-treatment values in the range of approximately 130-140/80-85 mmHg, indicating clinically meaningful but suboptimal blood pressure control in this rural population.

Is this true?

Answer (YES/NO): NO